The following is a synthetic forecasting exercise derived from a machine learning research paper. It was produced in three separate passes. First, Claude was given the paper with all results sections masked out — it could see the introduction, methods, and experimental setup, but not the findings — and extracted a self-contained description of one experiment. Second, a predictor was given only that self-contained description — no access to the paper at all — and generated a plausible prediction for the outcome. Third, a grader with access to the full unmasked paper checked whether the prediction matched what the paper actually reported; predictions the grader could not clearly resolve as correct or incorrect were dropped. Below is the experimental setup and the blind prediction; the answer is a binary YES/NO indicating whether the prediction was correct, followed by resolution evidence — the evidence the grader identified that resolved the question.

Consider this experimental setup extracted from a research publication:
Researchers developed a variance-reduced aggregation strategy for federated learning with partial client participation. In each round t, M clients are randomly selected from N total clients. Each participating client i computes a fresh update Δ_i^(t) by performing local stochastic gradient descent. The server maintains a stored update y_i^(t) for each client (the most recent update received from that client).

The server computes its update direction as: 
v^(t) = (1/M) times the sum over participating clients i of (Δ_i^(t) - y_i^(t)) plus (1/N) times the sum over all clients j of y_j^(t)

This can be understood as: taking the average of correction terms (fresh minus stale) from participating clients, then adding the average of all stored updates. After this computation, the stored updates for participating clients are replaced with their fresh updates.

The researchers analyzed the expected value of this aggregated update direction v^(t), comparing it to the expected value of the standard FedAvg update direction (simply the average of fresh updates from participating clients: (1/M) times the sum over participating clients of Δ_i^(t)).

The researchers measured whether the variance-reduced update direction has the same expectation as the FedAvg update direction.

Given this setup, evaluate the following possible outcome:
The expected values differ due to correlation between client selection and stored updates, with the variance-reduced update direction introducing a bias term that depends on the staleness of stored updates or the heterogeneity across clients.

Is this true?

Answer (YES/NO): NO